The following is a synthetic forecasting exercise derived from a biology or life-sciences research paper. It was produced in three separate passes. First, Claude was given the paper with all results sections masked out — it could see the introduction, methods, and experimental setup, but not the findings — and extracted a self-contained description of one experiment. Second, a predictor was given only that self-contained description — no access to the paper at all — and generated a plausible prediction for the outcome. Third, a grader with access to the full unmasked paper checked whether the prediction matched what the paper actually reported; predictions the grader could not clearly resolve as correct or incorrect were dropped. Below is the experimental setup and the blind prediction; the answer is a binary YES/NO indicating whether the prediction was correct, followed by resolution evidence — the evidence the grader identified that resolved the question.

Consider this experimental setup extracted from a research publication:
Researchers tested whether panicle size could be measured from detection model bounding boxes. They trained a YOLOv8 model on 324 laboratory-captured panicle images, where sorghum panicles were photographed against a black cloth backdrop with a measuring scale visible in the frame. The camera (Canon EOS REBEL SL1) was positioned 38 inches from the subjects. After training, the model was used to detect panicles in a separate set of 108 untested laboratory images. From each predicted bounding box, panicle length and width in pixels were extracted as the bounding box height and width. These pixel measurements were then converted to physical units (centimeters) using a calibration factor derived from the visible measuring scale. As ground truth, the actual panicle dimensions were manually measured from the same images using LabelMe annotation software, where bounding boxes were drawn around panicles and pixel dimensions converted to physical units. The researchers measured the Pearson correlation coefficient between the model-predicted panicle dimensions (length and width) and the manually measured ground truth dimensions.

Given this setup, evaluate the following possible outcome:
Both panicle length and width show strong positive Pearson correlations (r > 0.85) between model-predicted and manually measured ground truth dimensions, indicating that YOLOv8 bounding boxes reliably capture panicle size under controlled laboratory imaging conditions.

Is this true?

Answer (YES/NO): NO